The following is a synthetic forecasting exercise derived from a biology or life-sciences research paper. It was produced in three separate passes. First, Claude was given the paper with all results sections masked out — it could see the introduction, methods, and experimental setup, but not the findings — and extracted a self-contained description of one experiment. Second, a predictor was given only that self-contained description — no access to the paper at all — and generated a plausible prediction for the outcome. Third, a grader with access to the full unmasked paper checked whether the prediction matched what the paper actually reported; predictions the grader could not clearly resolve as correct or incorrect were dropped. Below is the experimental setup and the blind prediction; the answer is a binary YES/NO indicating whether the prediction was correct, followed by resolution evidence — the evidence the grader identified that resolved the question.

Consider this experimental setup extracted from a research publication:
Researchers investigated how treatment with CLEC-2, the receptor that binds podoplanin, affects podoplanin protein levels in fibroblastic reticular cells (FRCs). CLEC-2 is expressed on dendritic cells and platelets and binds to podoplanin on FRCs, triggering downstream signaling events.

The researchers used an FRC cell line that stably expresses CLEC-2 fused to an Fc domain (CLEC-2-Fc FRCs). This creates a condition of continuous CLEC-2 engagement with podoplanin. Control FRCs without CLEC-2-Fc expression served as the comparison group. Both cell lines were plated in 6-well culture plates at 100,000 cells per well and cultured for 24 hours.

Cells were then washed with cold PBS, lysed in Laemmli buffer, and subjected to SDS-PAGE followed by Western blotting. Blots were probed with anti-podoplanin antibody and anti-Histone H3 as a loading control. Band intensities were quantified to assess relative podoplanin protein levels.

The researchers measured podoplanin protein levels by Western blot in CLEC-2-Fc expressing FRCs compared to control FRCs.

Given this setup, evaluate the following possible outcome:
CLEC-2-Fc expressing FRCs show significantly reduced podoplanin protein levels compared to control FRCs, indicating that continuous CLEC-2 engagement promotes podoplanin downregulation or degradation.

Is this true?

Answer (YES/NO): NO